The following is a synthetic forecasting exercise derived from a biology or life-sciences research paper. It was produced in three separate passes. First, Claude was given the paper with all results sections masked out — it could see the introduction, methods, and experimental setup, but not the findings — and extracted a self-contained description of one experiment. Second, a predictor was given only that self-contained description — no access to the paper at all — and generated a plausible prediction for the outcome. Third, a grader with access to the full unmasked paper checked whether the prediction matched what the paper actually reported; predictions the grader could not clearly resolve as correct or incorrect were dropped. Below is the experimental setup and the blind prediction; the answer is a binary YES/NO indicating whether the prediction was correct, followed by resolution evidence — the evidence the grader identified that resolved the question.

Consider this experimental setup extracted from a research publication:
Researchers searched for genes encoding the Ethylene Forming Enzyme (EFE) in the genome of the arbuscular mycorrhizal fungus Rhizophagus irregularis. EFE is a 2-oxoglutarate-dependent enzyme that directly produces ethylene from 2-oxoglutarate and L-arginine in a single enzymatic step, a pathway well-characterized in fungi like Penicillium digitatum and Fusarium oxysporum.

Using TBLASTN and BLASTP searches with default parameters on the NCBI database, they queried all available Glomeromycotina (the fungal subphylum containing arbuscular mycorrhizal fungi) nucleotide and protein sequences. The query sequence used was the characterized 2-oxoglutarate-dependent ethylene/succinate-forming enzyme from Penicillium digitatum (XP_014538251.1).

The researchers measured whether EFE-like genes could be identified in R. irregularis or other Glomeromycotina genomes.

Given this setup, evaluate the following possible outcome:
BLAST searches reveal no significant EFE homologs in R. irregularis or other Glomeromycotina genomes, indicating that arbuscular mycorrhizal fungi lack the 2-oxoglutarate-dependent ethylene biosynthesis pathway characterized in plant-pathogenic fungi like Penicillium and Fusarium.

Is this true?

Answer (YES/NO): YES